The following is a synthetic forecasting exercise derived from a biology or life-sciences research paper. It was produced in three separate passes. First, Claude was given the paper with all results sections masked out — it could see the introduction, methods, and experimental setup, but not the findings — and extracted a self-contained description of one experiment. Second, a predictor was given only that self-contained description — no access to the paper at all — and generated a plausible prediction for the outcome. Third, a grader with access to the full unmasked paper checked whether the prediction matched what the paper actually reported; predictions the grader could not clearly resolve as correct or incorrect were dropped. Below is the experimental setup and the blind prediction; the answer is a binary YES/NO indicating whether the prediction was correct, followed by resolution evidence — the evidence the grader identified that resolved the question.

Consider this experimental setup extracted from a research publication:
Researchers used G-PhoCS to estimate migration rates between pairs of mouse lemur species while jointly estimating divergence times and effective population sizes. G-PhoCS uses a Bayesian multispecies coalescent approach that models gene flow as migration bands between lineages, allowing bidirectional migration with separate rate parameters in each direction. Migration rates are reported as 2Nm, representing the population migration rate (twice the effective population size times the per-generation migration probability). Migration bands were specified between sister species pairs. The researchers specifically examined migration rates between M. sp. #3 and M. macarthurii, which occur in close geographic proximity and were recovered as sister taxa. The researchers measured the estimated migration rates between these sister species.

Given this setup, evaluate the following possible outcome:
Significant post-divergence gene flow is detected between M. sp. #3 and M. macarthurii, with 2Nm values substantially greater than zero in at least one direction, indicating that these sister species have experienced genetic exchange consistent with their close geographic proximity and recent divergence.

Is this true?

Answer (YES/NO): YES